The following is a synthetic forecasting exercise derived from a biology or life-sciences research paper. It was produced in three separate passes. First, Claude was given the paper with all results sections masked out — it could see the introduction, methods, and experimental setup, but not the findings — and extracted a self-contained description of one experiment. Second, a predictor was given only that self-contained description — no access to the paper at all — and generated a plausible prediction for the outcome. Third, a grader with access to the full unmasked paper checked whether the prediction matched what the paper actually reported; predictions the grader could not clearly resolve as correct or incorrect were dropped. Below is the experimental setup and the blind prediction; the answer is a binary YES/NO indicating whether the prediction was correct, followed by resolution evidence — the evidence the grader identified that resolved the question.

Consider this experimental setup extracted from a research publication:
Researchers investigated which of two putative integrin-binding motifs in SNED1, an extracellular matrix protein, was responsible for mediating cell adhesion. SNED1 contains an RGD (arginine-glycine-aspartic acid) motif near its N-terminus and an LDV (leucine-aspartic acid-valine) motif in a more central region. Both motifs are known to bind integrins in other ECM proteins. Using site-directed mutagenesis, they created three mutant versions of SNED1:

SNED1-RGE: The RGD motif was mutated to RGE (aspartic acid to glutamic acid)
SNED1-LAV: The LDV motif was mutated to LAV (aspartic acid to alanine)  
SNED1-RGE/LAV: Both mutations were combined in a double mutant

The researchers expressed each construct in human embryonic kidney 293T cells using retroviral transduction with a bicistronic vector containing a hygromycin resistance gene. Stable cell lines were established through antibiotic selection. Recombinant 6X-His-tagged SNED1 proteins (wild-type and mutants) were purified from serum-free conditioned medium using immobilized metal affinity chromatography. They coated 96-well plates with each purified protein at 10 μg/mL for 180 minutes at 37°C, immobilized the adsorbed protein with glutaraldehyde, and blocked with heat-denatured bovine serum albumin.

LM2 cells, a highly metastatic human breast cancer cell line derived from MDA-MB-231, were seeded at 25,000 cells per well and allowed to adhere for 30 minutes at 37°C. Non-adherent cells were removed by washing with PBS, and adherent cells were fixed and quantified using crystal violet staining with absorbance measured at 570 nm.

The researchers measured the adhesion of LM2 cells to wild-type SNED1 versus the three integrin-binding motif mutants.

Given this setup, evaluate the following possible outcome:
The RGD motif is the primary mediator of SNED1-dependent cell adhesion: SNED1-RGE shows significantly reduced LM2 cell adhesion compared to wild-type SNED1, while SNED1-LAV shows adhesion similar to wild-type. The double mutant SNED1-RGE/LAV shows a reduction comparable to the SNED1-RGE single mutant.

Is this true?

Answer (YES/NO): YES